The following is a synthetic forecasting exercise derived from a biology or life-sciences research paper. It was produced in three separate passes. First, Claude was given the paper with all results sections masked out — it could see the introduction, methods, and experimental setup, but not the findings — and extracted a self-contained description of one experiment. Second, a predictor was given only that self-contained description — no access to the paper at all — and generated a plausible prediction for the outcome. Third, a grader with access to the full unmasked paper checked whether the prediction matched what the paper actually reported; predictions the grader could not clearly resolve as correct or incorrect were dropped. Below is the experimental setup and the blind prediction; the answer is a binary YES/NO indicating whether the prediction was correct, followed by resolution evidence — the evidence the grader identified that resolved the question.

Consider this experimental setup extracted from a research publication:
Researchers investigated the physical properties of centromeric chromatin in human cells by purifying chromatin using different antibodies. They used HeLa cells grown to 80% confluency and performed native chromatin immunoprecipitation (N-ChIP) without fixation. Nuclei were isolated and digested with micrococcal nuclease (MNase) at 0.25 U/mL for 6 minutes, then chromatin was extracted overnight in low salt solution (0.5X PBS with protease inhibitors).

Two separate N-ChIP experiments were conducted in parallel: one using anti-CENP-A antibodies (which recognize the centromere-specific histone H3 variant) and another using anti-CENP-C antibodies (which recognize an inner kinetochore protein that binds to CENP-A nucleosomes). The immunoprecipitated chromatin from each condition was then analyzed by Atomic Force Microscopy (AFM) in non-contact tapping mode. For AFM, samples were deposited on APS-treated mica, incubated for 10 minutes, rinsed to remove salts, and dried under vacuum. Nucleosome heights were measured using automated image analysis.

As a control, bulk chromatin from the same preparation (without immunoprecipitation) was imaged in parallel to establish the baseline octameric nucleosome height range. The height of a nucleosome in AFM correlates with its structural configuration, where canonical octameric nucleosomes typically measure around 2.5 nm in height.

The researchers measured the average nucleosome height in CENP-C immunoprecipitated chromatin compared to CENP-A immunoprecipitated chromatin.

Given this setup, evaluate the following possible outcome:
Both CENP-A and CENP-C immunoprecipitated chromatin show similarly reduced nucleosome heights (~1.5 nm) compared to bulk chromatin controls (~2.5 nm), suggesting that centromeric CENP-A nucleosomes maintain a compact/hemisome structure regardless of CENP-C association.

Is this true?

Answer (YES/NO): NO